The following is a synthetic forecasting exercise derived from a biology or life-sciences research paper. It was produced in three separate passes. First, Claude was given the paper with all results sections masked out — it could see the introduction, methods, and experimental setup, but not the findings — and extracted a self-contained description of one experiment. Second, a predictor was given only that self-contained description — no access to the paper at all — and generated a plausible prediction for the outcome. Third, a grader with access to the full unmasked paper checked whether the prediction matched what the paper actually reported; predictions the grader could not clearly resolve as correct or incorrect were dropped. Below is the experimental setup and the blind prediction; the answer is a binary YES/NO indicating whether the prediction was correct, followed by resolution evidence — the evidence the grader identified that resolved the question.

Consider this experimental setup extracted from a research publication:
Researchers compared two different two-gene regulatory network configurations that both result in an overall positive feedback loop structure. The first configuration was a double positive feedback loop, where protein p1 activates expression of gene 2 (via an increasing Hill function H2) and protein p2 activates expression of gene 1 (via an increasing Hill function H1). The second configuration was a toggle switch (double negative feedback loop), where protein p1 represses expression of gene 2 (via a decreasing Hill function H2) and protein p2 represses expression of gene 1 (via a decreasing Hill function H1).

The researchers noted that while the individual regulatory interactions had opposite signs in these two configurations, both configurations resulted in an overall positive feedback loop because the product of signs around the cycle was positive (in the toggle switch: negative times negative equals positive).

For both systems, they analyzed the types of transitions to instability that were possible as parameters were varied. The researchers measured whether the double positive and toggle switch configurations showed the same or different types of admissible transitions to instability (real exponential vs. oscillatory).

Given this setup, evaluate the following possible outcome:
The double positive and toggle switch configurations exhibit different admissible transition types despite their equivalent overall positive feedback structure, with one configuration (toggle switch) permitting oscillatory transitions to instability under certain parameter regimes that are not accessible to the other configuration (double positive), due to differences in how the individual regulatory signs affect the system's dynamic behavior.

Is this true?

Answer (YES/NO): NO